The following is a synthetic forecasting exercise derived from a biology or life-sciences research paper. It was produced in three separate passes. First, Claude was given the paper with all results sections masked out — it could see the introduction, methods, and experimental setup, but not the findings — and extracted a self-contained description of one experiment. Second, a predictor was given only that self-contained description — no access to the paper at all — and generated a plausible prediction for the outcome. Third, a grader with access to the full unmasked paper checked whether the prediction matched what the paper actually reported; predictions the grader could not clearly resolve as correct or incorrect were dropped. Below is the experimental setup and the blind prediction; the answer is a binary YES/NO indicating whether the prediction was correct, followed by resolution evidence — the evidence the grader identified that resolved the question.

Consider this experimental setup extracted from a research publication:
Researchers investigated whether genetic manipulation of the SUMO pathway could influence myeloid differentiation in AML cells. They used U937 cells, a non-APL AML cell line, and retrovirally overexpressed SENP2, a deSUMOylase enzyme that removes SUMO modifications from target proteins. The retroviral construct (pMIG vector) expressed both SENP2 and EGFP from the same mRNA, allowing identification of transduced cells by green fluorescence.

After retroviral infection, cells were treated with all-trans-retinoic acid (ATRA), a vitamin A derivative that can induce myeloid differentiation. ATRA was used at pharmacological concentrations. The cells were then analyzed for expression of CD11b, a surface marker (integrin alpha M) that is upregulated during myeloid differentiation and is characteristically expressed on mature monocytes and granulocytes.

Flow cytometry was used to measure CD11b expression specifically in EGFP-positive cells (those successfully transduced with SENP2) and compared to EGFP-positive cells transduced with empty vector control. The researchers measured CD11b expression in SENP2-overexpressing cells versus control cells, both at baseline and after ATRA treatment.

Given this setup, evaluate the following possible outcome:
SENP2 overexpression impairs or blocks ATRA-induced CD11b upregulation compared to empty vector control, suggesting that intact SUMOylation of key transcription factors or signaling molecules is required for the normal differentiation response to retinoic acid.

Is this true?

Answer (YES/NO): NO